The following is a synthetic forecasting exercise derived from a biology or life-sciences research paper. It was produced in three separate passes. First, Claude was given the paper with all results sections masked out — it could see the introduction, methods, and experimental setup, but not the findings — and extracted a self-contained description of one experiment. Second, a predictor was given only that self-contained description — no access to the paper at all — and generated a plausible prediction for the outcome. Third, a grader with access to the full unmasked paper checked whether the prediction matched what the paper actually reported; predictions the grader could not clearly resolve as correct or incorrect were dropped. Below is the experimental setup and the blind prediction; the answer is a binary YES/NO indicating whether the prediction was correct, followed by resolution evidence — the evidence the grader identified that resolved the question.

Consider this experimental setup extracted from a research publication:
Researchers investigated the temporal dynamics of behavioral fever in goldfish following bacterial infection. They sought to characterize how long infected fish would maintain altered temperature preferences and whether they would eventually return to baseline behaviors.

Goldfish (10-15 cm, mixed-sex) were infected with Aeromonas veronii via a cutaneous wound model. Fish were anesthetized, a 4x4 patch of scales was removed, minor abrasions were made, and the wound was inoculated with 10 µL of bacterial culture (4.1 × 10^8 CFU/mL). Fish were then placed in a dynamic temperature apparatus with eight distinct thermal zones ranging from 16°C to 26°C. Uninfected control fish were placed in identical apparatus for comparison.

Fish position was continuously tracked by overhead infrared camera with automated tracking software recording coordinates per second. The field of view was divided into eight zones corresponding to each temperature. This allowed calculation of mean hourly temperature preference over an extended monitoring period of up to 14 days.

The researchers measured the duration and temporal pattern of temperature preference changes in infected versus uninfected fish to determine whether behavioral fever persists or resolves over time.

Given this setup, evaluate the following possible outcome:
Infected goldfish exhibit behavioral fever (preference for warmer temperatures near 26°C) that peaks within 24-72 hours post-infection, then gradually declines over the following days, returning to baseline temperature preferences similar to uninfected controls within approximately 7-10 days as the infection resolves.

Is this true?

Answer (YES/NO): NO